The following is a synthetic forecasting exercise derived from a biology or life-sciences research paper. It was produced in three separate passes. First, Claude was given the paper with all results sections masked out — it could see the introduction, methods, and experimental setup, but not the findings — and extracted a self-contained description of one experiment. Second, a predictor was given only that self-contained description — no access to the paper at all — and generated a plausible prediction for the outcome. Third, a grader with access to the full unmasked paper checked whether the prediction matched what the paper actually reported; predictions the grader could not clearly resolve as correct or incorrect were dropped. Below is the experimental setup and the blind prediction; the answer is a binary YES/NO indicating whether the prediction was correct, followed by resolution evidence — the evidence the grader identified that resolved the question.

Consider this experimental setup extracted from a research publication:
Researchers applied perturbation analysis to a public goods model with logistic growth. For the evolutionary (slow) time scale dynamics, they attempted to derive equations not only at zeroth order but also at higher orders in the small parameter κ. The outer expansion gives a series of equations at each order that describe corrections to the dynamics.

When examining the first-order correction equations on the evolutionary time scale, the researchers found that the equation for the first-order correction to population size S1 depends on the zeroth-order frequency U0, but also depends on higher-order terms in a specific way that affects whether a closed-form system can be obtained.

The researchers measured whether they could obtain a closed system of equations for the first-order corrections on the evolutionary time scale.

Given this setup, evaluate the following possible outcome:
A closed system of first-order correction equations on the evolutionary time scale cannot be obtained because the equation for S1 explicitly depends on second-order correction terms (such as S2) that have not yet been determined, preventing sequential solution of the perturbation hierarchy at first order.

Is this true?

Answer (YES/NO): YES